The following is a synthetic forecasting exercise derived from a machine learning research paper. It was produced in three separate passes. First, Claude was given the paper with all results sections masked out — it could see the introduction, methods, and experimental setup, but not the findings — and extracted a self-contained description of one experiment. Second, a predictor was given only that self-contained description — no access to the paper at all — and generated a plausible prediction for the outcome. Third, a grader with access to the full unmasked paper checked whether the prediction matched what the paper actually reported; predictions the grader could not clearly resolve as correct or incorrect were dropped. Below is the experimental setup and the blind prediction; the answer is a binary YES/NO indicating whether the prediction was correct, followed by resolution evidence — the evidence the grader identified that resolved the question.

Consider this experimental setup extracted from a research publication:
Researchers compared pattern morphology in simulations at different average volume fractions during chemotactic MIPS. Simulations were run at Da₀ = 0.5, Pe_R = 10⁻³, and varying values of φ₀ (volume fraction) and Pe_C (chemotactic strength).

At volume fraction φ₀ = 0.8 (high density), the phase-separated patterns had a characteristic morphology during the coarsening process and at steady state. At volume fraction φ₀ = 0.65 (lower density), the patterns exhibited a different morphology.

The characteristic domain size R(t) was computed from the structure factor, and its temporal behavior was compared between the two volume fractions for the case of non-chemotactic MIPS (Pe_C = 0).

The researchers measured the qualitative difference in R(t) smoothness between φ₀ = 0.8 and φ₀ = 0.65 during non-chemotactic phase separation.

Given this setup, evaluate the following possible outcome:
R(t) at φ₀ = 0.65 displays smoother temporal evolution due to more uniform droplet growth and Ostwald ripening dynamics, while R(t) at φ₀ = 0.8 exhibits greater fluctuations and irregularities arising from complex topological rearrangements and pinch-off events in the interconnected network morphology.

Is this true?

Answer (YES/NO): NO